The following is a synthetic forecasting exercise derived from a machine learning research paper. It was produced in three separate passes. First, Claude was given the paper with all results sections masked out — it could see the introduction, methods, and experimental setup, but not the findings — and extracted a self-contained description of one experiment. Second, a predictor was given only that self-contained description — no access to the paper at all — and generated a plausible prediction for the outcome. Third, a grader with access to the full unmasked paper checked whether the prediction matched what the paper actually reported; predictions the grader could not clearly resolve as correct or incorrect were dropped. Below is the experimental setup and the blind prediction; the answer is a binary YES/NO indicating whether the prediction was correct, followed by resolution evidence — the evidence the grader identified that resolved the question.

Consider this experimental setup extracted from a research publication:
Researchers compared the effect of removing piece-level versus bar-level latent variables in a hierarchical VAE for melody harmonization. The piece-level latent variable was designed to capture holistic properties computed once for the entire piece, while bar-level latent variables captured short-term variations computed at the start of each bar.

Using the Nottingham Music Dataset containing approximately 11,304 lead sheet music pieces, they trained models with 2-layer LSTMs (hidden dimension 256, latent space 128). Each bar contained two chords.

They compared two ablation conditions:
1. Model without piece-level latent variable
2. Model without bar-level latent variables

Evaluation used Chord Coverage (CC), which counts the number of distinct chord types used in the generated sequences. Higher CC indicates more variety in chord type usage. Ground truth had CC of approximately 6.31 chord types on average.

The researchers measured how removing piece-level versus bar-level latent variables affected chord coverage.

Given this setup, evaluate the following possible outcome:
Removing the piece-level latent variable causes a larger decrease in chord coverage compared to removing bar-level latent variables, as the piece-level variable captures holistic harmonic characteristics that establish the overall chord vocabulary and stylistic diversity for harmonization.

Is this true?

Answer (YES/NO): NO